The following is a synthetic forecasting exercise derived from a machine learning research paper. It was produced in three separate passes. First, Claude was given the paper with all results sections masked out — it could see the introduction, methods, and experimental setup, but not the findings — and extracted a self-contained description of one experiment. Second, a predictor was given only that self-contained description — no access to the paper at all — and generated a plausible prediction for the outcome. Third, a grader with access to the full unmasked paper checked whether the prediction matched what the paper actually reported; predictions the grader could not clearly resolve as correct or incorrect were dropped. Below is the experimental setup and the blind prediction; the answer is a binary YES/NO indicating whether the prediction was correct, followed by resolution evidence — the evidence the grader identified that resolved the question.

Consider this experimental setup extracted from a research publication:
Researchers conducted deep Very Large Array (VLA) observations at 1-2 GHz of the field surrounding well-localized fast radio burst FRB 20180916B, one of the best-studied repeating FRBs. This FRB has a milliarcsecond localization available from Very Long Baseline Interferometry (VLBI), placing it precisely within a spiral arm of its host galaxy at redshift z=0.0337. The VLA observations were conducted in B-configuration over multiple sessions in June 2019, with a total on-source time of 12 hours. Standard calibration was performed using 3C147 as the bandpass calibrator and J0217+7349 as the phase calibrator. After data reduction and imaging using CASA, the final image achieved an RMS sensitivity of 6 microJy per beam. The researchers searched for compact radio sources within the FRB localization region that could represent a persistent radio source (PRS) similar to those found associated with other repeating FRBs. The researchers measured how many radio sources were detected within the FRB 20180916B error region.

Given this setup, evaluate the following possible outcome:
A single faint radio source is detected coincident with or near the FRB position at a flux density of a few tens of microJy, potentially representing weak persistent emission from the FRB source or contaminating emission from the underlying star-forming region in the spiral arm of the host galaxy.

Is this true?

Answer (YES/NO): NO